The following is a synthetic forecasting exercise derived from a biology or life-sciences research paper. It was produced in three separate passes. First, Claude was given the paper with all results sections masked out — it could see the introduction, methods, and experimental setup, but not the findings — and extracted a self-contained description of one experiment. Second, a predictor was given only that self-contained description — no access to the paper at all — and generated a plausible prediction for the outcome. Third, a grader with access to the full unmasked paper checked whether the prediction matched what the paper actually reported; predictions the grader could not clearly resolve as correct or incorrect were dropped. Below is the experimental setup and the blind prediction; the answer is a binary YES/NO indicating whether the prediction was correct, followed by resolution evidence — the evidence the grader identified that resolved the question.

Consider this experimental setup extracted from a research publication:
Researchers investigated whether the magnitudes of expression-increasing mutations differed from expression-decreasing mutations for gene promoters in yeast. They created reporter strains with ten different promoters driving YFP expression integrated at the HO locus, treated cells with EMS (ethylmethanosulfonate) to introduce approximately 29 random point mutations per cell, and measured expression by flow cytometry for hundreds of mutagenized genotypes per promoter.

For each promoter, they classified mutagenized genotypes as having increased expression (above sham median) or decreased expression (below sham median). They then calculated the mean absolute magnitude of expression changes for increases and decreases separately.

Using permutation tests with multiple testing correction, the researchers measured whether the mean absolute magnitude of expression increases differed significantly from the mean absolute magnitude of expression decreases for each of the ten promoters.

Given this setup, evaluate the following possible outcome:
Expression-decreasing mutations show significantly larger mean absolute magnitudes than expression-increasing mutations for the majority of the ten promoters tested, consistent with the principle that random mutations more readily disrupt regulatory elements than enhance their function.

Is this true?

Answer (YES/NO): NO